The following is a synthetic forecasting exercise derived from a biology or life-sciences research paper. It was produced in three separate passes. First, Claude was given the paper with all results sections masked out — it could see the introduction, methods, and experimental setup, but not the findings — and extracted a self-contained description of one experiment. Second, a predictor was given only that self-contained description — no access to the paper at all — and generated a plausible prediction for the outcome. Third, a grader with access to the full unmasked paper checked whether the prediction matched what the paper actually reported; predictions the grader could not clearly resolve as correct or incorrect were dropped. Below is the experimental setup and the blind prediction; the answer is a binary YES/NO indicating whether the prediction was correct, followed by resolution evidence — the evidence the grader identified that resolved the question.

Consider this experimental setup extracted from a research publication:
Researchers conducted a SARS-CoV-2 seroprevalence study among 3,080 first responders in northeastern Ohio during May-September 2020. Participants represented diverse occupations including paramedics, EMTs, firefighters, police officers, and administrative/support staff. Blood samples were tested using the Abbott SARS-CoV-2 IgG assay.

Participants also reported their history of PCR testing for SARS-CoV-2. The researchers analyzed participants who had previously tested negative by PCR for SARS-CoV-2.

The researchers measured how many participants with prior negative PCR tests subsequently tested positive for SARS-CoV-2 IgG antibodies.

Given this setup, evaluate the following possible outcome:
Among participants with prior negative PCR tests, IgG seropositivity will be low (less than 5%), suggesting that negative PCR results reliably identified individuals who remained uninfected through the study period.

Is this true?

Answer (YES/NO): YES